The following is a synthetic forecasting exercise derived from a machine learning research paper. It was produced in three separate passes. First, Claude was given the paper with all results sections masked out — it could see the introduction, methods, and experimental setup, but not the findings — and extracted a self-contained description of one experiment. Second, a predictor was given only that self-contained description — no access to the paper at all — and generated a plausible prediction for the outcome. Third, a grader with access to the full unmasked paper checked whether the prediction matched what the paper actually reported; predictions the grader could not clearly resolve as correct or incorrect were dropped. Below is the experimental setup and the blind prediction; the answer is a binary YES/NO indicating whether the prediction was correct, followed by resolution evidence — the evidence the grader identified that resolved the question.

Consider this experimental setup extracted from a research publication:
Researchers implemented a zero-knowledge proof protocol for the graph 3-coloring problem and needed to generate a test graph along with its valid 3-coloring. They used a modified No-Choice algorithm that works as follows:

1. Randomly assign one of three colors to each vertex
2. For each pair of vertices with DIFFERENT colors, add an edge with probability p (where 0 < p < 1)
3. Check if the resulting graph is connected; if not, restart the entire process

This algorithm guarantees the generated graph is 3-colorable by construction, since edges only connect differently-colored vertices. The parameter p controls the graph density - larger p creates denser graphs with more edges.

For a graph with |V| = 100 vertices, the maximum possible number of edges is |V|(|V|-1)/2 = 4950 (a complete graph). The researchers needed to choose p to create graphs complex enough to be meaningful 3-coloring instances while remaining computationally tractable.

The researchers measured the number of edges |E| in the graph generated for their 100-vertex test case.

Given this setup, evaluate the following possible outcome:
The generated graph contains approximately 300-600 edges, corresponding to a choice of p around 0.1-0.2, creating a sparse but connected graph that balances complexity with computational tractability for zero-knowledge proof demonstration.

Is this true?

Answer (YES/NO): NO